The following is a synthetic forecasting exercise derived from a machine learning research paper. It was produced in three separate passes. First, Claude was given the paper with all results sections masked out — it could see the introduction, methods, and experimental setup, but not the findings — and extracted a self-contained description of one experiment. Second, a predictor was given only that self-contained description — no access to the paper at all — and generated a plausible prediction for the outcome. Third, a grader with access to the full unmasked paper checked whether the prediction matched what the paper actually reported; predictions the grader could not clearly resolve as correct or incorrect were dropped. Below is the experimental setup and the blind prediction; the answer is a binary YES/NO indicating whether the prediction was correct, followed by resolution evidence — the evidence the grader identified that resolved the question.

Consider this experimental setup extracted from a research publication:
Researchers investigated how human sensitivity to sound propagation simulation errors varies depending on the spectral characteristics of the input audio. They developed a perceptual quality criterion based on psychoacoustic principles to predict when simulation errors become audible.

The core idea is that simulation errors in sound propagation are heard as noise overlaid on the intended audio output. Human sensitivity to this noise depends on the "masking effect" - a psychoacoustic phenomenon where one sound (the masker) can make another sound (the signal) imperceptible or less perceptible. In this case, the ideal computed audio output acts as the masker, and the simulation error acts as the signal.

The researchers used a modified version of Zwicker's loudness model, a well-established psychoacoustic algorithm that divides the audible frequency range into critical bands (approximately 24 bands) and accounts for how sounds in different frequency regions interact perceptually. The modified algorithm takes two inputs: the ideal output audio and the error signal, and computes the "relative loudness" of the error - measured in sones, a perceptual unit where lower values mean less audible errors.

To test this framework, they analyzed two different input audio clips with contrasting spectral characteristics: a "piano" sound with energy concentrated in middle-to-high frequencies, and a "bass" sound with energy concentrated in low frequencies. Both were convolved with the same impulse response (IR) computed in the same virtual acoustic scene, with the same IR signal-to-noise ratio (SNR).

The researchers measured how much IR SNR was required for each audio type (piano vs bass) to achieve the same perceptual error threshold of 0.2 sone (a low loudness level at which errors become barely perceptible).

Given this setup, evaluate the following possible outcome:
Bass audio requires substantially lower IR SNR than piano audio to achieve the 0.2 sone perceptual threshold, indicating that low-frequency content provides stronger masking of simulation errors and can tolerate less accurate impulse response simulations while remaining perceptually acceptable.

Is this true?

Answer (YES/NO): YES